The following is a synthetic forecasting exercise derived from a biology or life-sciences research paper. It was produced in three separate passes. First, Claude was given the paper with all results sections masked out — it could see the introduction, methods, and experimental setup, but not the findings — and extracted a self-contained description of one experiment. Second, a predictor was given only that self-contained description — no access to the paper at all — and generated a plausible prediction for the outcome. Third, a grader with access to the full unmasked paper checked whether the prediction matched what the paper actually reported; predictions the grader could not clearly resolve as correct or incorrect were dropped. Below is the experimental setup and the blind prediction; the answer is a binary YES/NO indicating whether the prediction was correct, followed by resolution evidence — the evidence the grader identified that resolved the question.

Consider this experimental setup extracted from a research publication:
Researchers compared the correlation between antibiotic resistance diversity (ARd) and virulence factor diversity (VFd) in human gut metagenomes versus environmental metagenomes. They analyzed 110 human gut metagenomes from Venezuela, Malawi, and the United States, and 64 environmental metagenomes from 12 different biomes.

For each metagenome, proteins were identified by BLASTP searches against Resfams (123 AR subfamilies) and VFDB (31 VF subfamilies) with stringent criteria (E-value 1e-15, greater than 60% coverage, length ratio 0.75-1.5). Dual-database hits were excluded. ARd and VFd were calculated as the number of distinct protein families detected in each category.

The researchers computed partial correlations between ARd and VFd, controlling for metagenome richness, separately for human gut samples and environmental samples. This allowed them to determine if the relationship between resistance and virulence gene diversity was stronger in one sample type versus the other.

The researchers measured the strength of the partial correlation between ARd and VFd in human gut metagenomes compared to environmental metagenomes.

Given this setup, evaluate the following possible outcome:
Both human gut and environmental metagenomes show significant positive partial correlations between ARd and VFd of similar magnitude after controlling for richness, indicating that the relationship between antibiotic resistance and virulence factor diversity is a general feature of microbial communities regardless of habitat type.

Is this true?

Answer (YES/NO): NO